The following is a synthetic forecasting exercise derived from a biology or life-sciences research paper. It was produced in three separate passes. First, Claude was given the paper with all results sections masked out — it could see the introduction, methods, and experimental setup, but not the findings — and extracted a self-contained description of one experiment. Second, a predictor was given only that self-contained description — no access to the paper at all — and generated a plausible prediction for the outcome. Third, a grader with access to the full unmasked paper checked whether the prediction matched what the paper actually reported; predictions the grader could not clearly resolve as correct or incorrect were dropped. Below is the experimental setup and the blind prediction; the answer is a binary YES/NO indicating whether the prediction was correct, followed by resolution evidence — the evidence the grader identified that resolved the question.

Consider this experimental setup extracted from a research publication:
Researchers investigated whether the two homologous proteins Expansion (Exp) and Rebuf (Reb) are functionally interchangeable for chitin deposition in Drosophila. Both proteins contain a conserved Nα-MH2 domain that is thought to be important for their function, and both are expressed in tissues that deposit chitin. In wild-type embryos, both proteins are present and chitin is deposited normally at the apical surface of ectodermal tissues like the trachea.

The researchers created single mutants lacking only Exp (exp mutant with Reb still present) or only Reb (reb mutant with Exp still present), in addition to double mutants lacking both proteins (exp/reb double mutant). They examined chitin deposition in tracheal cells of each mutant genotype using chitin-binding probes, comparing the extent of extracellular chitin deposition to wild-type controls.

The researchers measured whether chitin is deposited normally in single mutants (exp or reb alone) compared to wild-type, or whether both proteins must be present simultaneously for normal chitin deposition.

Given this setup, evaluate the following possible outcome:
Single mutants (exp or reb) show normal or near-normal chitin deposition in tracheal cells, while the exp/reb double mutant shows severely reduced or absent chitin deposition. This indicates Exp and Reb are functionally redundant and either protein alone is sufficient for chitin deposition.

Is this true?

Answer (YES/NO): YES